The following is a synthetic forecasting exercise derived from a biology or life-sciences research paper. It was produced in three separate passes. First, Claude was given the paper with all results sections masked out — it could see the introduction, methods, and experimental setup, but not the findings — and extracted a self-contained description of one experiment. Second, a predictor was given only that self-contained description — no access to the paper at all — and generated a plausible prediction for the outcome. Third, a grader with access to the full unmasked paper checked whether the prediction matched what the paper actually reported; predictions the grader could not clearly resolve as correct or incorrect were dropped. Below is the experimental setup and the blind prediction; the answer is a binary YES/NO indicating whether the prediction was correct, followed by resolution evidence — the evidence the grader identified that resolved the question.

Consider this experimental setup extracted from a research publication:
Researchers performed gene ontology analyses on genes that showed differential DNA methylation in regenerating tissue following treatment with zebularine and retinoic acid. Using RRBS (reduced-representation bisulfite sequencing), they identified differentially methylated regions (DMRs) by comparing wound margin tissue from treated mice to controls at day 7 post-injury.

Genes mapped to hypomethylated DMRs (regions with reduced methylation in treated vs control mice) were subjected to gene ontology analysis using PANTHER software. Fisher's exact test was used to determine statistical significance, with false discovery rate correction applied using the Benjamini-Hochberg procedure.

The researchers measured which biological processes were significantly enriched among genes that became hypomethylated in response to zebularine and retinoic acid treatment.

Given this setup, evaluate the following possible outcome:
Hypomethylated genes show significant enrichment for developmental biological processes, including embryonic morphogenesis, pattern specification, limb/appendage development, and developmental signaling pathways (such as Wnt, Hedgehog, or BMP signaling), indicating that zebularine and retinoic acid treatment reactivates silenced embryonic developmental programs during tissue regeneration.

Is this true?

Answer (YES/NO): YES